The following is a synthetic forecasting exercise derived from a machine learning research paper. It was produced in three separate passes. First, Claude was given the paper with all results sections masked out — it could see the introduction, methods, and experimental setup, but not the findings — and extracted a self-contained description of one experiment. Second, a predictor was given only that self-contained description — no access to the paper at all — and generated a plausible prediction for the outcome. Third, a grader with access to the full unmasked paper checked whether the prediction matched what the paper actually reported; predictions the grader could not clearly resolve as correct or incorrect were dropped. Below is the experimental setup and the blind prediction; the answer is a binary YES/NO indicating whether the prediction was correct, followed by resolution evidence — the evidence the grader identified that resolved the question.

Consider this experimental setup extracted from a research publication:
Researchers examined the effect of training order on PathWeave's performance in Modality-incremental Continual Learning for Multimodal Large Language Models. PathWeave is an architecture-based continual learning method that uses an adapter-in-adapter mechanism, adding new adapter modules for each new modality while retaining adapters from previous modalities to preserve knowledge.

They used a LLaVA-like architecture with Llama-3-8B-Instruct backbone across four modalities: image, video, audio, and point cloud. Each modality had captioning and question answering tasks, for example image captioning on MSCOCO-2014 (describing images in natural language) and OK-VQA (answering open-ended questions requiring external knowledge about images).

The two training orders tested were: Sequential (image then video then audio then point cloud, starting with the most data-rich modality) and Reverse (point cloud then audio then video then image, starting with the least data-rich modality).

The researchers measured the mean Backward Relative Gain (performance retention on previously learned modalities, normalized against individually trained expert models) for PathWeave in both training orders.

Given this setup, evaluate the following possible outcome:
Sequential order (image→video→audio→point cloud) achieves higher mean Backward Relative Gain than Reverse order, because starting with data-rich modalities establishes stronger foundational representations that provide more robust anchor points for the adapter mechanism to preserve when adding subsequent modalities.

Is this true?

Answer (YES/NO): YES